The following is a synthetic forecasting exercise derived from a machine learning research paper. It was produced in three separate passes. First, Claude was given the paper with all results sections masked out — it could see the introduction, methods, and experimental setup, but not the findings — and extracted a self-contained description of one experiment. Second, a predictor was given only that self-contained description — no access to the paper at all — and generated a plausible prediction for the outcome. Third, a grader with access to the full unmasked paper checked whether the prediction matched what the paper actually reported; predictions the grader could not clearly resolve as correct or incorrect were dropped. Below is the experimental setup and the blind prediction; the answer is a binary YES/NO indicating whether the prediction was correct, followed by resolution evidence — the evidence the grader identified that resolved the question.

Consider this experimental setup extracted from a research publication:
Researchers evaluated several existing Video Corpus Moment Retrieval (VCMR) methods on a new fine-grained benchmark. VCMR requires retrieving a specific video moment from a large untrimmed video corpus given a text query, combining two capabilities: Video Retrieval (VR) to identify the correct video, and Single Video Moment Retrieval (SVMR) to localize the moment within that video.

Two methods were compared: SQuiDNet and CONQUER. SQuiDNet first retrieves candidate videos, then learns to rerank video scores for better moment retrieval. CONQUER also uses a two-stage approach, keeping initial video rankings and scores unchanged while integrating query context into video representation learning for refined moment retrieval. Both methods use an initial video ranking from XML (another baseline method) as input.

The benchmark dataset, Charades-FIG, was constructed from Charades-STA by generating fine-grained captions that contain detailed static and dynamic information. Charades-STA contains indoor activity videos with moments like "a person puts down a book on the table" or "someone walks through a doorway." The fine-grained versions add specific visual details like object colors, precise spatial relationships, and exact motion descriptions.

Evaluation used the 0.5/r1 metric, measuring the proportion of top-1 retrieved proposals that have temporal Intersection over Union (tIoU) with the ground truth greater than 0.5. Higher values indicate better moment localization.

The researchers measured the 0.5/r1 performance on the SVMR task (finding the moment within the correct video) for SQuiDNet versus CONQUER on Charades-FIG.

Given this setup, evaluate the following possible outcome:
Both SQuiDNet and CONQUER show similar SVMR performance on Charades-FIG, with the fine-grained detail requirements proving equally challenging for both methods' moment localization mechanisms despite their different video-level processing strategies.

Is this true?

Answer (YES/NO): NO